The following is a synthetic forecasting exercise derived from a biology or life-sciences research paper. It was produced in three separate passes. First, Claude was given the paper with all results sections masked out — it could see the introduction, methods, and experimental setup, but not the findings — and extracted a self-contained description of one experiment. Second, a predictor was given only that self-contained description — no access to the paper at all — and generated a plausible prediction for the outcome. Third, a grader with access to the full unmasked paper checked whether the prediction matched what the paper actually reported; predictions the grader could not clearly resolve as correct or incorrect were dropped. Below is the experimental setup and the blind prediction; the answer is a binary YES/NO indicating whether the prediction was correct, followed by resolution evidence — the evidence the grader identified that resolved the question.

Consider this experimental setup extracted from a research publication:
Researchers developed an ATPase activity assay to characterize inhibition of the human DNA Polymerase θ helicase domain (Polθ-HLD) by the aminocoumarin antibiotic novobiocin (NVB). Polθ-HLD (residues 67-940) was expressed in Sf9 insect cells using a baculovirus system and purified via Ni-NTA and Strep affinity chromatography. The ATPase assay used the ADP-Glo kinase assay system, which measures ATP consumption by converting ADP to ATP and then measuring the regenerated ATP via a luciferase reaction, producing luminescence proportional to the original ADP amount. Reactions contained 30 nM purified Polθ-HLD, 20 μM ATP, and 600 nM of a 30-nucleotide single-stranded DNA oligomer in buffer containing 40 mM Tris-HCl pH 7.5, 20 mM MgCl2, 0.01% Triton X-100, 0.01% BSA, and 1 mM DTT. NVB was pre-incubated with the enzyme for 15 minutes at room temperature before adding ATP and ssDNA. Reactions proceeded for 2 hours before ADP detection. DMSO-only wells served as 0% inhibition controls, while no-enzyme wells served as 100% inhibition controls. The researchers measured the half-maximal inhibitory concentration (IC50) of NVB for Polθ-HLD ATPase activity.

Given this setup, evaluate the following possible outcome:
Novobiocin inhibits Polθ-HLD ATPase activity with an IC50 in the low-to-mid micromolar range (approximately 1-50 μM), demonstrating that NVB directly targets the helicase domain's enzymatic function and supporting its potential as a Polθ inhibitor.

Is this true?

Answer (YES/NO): YES